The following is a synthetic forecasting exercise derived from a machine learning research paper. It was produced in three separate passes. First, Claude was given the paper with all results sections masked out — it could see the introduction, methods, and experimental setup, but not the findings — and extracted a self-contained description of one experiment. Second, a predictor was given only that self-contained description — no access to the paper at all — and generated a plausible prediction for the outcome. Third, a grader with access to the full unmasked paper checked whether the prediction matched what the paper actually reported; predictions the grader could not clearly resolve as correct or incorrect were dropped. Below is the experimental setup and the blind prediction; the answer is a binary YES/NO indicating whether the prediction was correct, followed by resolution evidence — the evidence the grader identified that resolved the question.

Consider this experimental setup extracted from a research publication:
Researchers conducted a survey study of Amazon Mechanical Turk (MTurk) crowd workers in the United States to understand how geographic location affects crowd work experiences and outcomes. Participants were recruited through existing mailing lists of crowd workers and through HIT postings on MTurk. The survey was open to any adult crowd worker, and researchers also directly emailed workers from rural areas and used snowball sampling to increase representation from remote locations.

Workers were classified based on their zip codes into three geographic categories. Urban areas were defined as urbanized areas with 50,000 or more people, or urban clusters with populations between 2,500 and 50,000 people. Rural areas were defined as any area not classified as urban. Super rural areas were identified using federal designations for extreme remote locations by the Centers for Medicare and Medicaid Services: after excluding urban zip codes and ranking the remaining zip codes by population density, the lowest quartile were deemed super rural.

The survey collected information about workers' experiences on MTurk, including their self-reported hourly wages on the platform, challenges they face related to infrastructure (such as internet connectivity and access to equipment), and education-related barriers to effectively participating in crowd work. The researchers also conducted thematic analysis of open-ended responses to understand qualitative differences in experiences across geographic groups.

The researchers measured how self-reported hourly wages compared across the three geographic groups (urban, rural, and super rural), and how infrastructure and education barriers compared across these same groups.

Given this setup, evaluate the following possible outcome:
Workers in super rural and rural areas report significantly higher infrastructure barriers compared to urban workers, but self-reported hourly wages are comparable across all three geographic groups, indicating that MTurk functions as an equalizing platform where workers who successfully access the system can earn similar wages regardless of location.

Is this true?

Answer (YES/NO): NO